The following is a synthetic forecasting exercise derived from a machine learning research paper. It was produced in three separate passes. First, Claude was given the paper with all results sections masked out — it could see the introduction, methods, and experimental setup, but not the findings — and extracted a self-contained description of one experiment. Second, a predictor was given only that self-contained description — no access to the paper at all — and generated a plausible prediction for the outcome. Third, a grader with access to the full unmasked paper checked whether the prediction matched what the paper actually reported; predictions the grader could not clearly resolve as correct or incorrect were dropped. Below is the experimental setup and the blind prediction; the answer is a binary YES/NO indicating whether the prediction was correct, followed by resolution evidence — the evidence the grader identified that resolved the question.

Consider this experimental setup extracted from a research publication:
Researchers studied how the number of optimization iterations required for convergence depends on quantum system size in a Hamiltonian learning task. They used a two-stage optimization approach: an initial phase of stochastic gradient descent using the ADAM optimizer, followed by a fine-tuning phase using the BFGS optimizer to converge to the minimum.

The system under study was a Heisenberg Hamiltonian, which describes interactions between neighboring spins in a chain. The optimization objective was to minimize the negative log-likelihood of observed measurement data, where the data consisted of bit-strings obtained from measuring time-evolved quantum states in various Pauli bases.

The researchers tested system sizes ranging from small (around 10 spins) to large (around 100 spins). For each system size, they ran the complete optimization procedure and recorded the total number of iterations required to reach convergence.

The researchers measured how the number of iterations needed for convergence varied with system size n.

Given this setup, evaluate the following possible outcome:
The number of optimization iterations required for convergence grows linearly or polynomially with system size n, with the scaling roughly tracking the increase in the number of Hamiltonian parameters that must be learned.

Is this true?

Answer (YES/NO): NO